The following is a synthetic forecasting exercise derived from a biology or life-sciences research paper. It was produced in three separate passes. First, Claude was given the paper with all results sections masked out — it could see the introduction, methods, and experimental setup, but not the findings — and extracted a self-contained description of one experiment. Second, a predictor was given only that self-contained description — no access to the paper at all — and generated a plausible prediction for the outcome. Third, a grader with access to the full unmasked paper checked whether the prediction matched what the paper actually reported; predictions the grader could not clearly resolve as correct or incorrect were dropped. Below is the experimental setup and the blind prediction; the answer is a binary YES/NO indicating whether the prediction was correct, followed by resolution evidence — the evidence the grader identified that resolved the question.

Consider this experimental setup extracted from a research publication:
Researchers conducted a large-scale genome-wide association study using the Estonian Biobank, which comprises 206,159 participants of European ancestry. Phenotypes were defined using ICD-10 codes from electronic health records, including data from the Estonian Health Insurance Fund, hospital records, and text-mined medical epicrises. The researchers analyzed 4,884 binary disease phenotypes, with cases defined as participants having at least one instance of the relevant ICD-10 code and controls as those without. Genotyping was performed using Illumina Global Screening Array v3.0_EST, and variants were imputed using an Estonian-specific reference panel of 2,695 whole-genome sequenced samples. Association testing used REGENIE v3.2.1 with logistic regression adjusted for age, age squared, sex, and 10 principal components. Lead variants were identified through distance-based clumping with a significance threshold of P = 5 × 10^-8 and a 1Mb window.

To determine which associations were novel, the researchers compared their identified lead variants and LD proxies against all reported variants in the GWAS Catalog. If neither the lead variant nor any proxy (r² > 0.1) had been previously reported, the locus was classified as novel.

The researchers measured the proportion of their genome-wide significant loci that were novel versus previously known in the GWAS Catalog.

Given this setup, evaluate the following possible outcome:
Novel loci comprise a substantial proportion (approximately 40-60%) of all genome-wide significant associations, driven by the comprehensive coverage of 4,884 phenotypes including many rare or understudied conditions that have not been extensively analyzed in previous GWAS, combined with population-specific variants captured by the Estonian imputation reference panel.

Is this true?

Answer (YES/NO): NO